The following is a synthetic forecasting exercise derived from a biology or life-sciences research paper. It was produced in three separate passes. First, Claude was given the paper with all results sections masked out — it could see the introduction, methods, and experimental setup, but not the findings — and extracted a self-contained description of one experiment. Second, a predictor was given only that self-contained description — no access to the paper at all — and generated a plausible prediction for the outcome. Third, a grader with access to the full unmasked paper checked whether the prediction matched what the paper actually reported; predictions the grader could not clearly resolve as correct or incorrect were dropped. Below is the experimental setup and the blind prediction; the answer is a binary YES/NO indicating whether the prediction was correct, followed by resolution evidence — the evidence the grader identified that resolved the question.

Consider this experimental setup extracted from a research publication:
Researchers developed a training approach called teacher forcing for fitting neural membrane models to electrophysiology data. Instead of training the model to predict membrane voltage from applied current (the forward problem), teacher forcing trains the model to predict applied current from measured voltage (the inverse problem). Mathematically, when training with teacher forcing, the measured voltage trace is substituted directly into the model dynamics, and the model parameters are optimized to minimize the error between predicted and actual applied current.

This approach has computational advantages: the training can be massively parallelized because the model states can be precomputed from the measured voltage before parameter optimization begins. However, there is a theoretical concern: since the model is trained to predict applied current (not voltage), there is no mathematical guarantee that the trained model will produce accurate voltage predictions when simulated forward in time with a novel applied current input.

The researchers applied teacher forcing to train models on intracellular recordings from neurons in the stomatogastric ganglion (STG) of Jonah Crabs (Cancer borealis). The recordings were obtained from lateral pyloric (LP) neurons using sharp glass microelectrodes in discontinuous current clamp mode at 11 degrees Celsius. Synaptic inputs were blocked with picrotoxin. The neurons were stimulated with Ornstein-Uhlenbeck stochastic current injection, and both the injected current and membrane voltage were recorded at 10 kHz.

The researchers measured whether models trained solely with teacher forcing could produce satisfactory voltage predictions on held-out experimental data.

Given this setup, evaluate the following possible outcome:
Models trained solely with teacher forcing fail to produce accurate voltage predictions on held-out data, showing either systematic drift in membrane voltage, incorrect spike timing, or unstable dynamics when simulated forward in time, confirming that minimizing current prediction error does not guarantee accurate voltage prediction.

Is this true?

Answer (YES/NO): NO